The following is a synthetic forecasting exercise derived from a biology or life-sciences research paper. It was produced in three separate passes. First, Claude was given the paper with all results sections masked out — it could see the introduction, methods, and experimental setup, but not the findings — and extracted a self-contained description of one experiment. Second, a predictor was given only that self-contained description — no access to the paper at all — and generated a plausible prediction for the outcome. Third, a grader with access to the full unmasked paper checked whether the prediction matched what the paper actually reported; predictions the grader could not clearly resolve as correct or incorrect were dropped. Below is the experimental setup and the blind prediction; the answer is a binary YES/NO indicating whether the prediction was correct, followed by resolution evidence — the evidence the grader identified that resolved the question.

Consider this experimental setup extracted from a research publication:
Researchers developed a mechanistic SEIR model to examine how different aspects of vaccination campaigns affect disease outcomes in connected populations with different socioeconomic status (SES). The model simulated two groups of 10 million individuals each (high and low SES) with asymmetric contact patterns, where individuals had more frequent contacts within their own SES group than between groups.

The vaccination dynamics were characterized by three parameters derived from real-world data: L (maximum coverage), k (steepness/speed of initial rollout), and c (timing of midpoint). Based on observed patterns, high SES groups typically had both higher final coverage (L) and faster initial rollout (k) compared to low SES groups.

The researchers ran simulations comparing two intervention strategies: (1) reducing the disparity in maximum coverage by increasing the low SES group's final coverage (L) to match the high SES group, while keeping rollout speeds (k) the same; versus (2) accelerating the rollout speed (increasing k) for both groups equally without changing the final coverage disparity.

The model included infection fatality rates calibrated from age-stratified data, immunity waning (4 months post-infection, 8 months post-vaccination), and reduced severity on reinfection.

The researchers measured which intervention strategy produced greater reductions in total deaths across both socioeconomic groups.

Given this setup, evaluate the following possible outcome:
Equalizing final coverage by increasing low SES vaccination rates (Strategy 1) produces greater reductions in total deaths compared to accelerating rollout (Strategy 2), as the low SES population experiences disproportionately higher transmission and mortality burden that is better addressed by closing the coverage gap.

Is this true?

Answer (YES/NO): NO